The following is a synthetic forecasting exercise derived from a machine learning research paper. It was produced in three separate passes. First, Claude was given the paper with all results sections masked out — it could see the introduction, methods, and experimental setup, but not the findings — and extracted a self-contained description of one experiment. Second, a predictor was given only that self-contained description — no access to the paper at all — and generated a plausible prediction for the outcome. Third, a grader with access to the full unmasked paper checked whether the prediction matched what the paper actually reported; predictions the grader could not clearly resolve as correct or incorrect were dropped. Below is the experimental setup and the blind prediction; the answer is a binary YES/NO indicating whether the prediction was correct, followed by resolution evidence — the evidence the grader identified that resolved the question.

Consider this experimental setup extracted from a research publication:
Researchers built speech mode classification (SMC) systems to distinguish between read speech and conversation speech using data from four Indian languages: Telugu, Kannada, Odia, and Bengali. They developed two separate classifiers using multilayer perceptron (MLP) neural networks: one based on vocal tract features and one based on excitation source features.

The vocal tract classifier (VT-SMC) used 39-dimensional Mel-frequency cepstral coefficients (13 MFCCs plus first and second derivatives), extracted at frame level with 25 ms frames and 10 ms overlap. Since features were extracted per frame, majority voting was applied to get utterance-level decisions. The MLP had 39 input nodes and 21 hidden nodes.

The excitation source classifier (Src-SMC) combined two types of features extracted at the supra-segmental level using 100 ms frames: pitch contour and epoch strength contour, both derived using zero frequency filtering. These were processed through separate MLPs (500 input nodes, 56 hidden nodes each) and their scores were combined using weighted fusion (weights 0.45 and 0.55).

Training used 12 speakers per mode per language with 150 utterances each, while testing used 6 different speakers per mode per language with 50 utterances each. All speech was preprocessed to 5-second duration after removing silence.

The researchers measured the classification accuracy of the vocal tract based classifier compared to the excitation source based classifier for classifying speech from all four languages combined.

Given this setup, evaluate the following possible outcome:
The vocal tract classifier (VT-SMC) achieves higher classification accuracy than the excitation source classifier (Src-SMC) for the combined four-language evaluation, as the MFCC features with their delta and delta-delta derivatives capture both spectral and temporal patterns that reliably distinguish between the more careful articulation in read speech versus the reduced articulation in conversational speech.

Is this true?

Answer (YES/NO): YES